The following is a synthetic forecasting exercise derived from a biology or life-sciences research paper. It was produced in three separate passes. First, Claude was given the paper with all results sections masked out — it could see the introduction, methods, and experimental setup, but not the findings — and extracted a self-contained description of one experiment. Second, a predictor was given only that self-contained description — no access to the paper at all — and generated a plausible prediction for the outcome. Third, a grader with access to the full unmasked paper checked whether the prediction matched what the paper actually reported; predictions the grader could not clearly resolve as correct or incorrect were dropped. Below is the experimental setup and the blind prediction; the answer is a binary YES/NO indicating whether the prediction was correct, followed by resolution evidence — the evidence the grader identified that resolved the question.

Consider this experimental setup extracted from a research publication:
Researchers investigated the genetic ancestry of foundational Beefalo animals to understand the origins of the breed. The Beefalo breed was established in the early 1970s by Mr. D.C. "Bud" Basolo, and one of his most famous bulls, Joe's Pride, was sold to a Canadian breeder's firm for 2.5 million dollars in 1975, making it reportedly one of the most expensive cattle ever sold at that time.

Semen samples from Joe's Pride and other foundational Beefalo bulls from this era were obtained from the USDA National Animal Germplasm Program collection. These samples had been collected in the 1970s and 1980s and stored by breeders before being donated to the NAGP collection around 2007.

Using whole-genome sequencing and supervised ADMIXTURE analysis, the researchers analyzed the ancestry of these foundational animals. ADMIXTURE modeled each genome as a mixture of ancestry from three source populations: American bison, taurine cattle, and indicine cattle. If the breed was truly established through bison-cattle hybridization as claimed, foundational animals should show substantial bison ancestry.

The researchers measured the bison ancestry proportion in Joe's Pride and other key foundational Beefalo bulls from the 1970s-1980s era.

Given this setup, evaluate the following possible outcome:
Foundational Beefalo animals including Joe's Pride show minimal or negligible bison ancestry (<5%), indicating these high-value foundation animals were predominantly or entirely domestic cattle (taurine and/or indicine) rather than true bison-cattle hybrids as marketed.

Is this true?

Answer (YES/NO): YES